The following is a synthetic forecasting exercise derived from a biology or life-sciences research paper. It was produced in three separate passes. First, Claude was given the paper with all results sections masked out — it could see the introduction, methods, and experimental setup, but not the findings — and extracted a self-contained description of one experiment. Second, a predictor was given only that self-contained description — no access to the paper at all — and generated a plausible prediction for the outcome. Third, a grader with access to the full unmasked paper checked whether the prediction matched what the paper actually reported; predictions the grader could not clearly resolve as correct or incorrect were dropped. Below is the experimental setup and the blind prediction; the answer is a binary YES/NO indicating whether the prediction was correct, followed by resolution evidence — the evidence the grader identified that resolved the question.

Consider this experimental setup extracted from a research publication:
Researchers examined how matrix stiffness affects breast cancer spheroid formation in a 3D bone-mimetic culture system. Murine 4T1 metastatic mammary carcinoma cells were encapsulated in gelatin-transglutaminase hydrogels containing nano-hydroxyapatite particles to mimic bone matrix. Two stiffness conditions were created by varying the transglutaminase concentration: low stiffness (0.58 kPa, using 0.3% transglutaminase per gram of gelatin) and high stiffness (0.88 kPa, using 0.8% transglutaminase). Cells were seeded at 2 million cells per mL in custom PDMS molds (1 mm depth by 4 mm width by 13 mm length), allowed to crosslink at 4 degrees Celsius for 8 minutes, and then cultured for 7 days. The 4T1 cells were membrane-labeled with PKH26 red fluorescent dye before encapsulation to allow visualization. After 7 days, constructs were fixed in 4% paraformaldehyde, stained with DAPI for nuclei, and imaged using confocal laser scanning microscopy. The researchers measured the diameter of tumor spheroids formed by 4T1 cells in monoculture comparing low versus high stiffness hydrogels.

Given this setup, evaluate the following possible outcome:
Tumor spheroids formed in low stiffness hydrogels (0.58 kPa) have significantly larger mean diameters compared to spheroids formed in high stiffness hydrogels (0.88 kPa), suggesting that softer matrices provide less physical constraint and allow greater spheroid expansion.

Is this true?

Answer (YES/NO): YES